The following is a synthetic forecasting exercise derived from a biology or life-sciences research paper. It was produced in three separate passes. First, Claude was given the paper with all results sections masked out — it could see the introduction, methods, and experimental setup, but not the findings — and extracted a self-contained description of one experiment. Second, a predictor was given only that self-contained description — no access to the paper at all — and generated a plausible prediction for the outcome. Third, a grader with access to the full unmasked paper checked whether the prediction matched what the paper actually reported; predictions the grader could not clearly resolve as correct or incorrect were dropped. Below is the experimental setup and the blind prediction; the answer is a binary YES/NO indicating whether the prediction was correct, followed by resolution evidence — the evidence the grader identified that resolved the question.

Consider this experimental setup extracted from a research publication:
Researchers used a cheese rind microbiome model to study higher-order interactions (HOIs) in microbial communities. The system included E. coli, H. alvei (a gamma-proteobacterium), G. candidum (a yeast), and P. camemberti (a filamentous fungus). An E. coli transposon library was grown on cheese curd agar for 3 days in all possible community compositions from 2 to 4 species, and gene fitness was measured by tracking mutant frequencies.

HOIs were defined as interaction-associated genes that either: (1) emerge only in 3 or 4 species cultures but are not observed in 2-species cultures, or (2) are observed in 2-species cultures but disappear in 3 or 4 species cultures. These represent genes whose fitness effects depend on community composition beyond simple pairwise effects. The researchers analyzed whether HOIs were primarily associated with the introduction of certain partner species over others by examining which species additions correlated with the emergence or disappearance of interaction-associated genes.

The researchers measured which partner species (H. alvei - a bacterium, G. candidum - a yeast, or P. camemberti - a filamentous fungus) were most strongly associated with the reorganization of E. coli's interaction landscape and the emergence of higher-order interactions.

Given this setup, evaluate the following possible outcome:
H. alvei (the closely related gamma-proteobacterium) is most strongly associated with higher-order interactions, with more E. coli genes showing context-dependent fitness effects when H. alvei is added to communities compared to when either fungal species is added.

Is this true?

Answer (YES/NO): NO